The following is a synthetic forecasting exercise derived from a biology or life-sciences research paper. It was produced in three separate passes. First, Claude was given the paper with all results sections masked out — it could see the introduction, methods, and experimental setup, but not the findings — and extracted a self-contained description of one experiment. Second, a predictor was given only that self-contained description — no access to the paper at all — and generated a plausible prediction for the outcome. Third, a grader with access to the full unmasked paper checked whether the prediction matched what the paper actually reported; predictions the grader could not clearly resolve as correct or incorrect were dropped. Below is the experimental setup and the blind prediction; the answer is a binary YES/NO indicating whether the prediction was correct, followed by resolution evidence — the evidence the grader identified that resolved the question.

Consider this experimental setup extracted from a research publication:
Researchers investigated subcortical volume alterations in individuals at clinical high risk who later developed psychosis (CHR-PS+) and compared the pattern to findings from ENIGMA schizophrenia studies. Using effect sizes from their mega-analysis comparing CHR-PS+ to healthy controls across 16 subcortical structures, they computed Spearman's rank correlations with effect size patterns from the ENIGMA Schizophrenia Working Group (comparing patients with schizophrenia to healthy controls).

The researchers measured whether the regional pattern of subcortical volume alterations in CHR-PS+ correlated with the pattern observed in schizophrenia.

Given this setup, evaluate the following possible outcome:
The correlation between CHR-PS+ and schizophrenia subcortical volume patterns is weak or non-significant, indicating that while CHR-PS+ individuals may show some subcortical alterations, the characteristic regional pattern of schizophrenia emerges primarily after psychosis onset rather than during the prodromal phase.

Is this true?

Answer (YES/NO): NO